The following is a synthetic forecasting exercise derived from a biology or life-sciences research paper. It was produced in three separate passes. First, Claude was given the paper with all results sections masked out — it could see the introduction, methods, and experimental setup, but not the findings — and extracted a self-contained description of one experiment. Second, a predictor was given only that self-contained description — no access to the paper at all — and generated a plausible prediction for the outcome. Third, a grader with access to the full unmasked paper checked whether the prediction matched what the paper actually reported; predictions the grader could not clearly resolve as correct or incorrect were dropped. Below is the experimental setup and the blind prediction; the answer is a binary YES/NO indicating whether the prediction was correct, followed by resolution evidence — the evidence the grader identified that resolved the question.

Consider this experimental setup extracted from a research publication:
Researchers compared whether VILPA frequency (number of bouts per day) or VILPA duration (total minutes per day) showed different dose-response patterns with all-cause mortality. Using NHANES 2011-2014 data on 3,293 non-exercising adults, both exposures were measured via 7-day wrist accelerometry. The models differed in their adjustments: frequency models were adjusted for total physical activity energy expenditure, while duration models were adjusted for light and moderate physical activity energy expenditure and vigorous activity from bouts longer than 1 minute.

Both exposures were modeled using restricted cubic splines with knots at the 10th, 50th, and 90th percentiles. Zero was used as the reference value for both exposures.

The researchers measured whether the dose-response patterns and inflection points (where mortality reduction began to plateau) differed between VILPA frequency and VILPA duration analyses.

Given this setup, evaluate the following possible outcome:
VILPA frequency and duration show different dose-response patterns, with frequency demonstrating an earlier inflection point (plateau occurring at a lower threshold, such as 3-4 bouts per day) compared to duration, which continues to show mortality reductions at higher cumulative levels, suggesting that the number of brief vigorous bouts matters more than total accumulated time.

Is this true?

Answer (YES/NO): NO